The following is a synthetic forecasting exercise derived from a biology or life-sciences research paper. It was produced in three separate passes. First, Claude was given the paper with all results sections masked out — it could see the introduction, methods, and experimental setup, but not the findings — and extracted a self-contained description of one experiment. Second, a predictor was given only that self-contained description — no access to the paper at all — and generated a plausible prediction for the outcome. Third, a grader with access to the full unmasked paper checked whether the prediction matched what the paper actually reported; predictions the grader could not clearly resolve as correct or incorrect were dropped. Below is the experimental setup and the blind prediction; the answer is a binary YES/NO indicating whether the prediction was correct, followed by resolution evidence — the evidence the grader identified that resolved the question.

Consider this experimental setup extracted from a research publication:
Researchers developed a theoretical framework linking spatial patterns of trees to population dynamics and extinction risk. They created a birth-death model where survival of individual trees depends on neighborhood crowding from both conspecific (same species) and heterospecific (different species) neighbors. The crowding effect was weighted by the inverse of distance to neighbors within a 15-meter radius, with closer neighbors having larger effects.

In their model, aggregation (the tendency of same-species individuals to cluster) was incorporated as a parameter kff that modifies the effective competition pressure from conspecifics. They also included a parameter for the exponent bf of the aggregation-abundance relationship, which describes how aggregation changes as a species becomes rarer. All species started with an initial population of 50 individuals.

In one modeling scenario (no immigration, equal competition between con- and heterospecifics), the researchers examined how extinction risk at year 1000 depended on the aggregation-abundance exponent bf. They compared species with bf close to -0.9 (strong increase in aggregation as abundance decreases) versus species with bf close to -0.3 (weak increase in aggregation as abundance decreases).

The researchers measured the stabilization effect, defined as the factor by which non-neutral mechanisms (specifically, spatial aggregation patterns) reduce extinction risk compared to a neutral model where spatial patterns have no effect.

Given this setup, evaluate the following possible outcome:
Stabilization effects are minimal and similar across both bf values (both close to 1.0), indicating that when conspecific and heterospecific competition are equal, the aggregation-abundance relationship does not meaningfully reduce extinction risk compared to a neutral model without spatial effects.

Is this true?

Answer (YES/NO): NO